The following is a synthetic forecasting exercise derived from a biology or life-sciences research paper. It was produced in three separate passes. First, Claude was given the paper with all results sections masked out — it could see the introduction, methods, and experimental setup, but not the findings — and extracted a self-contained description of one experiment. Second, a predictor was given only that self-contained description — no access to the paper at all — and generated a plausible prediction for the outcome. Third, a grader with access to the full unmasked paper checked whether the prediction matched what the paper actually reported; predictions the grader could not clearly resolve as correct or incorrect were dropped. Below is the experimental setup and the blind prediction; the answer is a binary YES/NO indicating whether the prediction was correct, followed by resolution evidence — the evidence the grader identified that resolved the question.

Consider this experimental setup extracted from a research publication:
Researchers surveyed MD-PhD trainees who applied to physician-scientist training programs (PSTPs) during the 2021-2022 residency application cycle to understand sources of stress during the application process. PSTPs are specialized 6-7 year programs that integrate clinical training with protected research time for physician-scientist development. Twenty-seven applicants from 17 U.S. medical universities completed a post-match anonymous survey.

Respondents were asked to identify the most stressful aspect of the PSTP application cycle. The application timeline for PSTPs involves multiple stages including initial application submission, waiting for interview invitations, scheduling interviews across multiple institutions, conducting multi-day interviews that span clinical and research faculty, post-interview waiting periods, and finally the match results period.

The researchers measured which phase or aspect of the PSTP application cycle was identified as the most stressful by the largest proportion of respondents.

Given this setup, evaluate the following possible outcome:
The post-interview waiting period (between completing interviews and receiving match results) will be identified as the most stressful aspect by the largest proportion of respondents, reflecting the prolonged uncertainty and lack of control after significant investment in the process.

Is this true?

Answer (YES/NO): NO